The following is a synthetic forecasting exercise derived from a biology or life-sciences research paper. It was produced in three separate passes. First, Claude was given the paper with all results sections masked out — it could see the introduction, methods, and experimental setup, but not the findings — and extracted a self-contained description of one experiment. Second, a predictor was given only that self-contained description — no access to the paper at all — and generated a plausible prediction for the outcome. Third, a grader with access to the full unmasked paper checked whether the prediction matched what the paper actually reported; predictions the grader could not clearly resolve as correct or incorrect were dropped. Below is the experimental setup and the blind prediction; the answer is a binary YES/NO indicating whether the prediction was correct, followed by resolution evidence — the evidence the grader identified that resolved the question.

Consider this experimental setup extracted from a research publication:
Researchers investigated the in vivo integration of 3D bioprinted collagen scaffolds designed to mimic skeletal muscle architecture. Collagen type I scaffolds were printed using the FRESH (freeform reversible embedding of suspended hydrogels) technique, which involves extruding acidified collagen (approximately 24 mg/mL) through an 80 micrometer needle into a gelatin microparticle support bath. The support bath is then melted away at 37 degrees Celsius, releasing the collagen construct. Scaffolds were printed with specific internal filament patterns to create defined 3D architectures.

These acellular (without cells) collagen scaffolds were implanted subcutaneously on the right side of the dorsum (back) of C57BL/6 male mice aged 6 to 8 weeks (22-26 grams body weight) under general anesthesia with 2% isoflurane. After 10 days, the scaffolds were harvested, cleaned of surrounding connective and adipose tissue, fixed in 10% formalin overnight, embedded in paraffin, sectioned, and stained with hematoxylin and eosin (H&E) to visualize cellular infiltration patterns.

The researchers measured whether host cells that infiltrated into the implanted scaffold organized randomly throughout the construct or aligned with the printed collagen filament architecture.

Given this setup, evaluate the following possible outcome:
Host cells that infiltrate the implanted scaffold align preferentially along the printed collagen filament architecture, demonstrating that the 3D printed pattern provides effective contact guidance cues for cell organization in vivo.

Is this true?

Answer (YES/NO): NO